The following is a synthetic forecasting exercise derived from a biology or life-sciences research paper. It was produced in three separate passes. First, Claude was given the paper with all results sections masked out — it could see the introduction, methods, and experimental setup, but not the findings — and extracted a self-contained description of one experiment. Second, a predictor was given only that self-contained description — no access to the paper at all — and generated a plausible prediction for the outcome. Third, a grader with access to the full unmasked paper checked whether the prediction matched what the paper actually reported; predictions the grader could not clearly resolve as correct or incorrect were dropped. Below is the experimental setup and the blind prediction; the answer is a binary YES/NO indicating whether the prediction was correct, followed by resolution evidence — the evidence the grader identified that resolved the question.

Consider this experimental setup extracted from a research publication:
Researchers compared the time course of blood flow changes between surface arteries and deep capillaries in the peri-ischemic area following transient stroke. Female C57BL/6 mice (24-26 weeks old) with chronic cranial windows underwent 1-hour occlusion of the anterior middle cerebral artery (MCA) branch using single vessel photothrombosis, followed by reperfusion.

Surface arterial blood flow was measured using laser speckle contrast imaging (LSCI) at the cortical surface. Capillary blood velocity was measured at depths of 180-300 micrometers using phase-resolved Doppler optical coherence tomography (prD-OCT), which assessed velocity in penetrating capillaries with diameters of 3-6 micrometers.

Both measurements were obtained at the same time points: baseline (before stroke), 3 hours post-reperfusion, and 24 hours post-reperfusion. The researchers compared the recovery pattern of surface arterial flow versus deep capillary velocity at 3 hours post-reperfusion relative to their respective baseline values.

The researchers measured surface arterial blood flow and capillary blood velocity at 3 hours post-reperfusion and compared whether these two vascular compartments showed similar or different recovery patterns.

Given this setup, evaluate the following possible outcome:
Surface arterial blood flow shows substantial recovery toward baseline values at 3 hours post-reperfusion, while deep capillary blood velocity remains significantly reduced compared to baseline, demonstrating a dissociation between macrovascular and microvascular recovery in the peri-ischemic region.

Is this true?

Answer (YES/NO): NO